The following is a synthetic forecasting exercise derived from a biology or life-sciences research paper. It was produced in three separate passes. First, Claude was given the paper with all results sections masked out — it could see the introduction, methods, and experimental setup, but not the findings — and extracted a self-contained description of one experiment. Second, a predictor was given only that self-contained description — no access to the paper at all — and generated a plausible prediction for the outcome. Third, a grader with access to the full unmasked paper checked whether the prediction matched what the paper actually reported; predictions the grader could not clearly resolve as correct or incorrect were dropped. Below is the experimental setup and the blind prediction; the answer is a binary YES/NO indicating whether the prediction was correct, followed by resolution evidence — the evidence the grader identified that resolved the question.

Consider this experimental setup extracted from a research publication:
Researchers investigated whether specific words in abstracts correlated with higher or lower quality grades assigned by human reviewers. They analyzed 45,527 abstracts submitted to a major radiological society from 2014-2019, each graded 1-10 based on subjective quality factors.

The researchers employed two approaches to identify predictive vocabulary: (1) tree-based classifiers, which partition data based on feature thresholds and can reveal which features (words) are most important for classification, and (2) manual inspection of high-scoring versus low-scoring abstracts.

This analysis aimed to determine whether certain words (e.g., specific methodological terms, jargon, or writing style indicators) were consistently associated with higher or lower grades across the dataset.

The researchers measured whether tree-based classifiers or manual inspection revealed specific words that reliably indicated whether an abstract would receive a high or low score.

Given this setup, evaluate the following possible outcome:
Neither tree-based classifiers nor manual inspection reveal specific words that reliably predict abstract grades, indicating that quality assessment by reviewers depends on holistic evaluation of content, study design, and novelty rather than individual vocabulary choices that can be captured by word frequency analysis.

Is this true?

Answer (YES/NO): YES